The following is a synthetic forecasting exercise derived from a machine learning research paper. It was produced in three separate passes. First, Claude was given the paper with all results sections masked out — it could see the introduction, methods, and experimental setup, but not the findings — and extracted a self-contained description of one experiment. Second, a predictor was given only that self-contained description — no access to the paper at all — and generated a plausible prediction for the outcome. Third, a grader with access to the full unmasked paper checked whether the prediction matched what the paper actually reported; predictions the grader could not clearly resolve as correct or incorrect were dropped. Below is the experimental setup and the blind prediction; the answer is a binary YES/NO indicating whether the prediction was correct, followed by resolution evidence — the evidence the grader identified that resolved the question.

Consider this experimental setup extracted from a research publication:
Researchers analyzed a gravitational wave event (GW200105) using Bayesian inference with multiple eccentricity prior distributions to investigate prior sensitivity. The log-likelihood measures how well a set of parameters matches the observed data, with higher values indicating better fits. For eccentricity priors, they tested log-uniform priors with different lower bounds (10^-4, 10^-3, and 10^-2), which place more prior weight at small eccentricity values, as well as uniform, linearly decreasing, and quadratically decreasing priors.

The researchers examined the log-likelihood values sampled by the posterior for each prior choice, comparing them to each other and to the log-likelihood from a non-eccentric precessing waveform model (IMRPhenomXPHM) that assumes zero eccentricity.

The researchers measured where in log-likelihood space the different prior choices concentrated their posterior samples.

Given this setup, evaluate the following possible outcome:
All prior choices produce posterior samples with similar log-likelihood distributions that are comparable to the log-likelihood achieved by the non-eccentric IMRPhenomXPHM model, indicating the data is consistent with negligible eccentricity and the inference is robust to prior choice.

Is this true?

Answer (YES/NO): NO